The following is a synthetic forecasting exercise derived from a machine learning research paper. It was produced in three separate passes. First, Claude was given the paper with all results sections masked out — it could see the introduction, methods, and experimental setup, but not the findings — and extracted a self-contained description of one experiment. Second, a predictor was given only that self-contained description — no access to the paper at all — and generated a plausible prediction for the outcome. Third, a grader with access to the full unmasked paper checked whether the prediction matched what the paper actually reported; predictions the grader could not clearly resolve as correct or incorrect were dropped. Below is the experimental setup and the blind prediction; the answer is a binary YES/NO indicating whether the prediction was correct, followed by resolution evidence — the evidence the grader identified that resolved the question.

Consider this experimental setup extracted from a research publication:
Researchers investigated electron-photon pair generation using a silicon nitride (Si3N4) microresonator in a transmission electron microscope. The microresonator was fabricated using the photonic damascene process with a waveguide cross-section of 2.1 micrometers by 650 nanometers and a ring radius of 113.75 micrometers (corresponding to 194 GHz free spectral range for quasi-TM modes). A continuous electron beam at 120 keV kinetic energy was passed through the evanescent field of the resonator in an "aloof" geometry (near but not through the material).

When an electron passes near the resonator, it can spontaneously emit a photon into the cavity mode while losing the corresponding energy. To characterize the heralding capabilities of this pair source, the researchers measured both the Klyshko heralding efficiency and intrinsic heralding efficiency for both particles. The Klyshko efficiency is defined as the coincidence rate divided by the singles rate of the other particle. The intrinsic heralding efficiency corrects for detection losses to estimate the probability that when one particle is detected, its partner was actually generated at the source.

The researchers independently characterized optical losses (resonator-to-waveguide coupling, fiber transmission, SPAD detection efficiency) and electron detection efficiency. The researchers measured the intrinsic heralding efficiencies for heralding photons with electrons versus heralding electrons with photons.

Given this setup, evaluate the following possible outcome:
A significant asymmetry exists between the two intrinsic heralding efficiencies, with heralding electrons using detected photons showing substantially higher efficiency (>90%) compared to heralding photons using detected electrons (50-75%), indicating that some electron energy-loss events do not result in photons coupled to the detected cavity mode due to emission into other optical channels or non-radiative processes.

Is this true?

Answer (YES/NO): NO